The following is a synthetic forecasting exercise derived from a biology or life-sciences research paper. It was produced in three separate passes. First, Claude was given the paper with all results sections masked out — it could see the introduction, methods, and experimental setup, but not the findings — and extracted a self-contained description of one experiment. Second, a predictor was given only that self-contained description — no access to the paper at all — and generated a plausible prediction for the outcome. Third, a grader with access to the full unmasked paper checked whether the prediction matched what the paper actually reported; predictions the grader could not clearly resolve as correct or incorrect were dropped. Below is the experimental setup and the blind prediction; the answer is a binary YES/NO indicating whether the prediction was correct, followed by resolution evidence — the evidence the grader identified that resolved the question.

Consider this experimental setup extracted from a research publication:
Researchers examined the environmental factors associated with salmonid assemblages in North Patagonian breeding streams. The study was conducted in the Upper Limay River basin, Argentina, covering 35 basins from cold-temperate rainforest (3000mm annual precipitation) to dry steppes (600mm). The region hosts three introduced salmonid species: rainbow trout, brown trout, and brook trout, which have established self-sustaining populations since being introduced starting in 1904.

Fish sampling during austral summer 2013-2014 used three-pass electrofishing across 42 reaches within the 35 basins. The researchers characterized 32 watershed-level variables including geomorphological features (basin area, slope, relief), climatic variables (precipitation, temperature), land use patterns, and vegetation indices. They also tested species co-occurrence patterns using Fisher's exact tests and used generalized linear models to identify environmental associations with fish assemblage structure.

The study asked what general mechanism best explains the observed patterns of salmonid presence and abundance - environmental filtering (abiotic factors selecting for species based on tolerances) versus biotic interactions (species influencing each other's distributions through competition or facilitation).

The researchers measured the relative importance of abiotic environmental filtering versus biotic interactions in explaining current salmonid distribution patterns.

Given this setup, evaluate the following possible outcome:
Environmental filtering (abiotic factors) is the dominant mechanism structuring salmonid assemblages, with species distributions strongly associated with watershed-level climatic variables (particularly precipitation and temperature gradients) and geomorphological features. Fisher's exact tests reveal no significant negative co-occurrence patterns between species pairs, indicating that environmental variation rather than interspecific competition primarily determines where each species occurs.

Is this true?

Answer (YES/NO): NO